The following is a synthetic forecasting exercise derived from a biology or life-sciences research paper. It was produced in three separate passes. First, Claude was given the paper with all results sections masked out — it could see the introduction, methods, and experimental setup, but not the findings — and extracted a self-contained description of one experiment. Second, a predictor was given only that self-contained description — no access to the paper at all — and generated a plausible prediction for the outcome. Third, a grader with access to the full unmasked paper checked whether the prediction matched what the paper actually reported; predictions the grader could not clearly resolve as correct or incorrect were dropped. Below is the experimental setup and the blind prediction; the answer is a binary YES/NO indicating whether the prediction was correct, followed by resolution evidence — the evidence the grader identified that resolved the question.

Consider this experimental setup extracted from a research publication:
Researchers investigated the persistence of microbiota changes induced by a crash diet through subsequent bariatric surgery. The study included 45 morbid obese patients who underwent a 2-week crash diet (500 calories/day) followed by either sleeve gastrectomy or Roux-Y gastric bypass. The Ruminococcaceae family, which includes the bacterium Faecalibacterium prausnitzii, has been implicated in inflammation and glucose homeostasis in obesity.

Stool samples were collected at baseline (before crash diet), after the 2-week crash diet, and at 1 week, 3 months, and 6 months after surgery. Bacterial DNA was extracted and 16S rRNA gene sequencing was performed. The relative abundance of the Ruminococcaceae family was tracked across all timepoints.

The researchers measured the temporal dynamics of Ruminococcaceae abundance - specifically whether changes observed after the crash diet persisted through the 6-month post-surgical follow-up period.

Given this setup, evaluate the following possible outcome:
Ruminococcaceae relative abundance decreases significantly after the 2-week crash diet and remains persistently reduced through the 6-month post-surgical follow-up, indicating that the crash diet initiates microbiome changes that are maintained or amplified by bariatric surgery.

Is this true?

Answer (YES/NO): NO